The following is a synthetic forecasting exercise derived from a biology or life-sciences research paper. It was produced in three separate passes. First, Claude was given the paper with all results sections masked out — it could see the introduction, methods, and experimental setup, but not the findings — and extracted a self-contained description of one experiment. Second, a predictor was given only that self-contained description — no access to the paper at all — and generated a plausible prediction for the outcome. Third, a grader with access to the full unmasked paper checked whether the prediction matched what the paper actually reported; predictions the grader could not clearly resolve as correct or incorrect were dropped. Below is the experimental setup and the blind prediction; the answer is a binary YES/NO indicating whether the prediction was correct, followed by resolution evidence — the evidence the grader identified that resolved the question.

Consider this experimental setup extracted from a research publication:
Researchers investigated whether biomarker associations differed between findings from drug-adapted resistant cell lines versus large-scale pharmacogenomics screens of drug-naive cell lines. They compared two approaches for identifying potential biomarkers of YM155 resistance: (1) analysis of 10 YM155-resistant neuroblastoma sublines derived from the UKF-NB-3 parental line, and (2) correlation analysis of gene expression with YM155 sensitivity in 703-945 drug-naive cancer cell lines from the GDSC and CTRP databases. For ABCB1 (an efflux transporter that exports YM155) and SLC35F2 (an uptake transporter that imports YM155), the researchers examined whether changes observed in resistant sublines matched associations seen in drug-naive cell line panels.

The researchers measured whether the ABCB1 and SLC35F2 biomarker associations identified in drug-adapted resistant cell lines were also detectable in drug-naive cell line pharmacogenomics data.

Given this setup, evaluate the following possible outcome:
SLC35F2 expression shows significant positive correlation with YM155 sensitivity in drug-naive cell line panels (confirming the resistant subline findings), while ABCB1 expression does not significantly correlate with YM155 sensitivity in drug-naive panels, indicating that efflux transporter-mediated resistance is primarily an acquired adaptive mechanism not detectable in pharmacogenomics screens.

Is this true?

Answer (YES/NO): NO